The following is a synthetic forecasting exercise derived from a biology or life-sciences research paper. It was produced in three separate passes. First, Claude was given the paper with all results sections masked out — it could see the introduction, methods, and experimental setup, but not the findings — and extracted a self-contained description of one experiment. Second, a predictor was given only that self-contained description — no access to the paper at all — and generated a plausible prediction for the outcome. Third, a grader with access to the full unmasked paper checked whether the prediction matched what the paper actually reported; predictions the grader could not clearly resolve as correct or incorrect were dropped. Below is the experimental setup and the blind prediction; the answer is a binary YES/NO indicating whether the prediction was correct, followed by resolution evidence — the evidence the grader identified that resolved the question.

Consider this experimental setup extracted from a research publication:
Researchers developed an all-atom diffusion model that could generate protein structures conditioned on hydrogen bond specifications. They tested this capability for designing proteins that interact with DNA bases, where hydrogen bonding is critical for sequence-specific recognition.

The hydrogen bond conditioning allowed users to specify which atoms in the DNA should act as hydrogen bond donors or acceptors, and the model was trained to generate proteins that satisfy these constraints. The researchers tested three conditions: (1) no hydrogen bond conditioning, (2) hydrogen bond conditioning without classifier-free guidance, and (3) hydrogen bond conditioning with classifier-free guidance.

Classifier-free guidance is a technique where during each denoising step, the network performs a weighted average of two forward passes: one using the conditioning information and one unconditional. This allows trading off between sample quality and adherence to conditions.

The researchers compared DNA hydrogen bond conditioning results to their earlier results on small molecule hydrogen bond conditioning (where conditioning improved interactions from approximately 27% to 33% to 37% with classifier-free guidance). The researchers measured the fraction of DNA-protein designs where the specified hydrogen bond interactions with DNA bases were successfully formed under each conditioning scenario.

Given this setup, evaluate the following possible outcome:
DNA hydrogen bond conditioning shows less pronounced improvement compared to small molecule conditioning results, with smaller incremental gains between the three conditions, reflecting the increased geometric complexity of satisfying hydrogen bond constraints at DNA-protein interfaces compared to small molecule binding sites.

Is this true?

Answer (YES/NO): YES